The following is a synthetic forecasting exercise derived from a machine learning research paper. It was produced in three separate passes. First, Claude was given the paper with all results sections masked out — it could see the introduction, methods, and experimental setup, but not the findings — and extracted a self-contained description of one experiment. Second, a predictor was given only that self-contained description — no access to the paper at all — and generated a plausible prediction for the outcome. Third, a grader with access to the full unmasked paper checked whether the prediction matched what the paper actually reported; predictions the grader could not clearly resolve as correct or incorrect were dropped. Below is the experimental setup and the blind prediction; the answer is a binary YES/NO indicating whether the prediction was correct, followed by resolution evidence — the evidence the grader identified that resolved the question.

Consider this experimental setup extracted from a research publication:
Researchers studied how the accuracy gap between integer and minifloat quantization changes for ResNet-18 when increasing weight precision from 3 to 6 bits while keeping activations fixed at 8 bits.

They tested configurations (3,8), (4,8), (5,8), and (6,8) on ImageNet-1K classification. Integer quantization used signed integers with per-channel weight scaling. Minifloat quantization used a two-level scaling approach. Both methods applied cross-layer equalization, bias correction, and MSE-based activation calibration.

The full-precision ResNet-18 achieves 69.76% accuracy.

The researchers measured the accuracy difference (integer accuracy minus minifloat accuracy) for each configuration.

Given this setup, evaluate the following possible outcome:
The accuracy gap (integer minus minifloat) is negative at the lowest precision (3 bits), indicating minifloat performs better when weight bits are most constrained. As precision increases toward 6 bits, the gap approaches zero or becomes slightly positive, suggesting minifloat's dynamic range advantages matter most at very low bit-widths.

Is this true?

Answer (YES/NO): NO